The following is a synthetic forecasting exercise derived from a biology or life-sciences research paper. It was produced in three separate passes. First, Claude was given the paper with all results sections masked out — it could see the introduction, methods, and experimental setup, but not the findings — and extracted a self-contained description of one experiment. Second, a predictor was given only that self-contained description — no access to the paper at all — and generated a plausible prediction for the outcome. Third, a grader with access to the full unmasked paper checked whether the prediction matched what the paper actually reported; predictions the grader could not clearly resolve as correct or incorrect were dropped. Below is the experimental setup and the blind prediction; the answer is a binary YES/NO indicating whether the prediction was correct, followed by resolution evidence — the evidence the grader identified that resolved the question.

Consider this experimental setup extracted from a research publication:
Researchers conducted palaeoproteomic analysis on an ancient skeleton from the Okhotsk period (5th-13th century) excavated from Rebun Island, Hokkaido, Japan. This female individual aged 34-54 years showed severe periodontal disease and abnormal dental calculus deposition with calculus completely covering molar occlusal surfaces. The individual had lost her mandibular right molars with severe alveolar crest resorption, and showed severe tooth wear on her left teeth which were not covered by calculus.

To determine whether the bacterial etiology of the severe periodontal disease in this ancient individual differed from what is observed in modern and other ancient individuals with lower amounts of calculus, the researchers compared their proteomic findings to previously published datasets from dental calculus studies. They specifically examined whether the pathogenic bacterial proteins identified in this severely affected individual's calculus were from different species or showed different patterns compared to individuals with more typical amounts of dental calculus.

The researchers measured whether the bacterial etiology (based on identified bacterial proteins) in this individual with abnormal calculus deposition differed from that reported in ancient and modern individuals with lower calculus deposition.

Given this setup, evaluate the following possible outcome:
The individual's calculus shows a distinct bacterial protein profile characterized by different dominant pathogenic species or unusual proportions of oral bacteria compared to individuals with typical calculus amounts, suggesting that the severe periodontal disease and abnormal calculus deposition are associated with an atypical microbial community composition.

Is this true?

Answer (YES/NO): NO